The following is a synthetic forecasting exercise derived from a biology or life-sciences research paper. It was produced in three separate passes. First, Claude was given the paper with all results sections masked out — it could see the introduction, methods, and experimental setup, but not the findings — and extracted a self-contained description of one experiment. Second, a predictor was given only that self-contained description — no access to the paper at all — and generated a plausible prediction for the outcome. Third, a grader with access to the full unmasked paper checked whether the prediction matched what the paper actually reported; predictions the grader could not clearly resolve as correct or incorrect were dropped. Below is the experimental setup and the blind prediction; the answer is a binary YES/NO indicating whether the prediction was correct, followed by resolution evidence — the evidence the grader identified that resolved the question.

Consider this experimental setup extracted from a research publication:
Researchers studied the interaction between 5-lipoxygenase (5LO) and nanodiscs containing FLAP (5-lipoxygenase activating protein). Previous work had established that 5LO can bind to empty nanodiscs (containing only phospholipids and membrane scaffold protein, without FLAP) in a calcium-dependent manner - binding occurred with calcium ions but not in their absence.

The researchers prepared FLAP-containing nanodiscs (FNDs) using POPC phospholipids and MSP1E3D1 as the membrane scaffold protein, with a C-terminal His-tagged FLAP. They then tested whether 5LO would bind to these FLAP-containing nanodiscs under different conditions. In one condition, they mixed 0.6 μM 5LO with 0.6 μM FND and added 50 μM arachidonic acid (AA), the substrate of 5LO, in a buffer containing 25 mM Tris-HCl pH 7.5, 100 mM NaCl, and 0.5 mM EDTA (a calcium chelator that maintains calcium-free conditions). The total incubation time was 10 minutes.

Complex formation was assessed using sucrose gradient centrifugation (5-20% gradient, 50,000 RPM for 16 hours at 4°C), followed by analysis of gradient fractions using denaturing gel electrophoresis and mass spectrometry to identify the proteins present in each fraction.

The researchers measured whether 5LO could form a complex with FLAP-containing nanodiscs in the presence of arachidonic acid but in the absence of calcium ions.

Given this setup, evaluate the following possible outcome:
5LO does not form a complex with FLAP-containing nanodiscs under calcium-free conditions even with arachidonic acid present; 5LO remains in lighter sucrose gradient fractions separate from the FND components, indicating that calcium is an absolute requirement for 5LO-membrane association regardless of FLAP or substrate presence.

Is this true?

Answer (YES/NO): NO